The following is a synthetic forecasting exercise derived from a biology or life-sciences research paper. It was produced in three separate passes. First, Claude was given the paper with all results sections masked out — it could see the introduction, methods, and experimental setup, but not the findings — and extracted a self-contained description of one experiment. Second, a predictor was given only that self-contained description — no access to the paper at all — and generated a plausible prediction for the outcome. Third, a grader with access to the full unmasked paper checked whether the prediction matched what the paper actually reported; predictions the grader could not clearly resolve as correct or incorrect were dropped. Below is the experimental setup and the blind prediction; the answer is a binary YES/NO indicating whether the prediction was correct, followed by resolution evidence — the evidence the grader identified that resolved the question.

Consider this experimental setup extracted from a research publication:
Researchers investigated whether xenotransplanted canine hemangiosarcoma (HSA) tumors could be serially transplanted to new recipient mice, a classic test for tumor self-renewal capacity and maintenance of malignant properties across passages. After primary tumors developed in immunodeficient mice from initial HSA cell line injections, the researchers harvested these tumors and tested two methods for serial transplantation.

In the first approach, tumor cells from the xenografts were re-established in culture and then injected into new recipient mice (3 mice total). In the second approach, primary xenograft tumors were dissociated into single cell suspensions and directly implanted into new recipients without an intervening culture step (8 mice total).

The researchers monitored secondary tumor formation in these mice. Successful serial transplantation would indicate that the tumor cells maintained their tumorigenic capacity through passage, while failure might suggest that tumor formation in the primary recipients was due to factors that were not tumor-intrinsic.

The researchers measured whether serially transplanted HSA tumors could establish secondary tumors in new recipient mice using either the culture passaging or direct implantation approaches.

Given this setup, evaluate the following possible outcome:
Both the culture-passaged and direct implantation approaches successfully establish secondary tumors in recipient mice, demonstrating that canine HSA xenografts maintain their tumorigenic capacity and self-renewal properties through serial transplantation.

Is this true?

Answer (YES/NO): NO